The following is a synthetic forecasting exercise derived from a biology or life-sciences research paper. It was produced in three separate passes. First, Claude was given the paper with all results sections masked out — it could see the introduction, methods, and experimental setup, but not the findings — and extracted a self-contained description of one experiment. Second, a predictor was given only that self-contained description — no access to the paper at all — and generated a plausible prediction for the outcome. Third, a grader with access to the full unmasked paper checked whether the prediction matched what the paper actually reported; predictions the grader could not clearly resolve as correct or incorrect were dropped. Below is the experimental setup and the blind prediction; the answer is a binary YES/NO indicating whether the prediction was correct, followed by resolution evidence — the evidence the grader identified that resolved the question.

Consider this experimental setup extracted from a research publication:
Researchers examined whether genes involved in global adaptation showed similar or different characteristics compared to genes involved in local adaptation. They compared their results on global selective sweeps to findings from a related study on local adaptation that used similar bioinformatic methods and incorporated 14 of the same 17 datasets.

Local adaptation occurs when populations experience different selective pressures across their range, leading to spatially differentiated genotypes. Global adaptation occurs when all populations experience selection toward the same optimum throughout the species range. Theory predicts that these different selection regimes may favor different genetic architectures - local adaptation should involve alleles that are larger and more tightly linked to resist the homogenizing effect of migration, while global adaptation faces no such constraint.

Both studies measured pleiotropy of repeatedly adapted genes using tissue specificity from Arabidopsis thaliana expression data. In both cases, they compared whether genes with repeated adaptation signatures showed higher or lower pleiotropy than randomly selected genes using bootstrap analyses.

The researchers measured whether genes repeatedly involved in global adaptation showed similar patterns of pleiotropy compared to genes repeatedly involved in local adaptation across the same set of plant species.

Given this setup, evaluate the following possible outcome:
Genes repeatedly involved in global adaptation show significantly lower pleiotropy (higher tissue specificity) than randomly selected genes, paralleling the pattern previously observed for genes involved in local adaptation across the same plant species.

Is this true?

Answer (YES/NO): NO